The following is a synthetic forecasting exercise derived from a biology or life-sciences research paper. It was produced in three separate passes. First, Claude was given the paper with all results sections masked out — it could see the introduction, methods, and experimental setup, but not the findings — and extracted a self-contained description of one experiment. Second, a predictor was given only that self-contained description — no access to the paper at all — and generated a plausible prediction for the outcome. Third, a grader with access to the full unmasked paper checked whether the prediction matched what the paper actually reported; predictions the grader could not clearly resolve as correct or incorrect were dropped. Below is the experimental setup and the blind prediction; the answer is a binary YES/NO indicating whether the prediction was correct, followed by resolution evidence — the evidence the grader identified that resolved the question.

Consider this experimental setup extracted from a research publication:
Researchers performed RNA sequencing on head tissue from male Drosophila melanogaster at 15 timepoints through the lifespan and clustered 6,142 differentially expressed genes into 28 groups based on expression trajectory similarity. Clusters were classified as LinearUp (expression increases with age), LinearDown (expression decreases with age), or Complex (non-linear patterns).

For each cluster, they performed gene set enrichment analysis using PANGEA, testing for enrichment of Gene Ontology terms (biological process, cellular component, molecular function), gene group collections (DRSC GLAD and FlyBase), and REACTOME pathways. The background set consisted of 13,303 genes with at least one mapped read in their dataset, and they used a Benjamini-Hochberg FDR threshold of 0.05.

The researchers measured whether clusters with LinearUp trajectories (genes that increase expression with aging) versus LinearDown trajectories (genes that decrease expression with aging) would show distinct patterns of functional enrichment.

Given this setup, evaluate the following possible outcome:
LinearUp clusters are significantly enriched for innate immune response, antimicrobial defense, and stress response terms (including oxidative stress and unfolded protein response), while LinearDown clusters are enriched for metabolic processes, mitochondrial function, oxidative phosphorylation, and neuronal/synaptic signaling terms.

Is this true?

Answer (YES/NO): NO